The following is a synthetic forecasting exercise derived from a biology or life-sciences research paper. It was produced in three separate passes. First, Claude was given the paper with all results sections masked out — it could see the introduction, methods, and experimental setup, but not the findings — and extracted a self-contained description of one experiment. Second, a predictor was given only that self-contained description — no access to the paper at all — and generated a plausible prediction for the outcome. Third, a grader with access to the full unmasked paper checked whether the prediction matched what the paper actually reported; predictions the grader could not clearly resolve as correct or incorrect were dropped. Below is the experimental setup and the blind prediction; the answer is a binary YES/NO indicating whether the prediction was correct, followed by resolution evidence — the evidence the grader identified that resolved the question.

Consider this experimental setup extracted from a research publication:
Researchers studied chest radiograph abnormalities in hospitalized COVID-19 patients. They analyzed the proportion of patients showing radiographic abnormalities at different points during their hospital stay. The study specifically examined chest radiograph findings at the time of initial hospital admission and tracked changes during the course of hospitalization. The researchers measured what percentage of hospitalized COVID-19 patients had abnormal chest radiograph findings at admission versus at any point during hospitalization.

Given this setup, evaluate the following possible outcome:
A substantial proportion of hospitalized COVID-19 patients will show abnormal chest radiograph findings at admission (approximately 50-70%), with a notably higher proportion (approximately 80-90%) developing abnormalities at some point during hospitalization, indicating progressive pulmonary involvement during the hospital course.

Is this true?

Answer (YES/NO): YES